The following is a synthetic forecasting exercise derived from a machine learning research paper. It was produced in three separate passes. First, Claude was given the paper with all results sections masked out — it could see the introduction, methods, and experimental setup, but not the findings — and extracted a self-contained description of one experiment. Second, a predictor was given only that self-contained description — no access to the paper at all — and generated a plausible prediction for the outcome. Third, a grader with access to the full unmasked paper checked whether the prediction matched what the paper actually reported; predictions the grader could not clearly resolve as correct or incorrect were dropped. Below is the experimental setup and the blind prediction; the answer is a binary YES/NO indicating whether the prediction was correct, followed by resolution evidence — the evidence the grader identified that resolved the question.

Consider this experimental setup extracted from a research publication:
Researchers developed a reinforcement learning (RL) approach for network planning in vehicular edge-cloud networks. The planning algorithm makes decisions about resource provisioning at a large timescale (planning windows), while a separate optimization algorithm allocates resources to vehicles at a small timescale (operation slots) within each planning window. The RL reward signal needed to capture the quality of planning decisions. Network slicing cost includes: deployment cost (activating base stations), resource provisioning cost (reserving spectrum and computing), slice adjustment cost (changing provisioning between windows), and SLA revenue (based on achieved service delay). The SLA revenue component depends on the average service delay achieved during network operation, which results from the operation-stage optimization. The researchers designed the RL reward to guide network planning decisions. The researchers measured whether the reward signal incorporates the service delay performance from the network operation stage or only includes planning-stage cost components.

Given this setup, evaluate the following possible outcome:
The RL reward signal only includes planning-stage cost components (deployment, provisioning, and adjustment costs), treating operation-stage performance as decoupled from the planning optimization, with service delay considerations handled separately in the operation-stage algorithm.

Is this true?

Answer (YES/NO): NO